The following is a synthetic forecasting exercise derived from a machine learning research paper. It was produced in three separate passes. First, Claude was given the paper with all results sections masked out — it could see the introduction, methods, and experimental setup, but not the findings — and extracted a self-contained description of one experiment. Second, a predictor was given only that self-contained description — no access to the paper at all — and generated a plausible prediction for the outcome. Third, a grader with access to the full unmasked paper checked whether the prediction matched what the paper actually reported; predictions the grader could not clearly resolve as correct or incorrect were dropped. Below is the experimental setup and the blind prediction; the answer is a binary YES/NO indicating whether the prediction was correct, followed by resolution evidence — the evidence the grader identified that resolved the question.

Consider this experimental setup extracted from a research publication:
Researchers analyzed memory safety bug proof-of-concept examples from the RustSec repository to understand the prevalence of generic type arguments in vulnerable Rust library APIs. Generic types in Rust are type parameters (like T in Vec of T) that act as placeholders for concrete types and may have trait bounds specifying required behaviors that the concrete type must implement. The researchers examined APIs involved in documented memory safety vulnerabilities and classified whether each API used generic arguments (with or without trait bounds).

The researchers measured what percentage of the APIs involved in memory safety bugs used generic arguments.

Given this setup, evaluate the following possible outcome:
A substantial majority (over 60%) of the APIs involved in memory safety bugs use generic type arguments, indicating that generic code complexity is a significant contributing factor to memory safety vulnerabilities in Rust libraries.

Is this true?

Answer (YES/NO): YES